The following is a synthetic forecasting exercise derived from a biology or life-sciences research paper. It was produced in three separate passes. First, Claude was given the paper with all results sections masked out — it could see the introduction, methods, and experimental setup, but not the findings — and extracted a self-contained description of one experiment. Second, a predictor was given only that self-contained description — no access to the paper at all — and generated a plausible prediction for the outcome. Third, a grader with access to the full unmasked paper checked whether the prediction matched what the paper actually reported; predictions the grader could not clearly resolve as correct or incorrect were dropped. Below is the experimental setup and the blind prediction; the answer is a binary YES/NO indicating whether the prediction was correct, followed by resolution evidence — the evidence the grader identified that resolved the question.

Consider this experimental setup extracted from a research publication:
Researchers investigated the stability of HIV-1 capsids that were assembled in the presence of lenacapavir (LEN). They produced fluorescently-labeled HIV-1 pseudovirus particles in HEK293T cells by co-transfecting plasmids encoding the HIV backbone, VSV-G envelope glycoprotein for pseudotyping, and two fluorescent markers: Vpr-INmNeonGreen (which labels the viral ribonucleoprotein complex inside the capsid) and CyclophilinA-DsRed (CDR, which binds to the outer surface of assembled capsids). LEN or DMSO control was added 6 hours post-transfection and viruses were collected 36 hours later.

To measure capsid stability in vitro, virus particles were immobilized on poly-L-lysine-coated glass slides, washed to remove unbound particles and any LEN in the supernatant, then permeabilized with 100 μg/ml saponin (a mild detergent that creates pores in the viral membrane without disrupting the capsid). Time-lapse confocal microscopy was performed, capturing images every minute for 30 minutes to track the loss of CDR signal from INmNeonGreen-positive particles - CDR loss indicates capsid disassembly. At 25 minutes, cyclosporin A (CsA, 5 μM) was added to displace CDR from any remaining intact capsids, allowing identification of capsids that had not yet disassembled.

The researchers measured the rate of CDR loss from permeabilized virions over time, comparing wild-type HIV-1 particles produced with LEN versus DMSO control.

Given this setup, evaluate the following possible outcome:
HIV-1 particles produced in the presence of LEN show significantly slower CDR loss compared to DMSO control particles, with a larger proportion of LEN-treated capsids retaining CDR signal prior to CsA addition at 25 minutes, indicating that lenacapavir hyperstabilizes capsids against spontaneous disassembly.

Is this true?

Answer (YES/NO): YES